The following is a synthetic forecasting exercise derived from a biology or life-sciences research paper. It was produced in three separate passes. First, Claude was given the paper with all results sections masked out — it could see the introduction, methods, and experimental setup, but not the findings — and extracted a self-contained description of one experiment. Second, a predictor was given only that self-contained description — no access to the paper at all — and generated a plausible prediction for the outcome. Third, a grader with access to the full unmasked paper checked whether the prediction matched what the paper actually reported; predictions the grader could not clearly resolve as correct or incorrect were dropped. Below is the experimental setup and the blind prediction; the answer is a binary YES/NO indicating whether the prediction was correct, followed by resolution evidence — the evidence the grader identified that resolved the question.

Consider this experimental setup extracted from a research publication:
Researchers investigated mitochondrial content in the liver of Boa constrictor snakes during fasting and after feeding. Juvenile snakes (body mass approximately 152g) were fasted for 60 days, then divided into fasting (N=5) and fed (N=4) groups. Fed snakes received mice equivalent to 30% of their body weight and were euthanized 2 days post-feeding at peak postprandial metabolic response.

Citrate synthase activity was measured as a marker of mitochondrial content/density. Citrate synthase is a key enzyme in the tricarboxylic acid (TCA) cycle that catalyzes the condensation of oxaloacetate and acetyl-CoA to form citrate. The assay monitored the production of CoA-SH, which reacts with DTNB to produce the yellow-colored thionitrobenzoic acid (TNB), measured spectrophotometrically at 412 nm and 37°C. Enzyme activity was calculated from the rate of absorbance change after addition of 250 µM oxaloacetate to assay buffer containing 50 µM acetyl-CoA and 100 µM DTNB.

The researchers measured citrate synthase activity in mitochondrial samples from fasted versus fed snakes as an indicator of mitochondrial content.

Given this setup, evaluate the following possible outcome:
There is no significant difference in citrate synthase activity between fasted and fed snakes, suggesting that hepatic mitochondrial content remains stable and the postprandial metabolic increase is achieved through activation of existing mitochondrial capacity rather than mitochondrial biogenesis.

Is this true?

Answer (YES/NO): YES